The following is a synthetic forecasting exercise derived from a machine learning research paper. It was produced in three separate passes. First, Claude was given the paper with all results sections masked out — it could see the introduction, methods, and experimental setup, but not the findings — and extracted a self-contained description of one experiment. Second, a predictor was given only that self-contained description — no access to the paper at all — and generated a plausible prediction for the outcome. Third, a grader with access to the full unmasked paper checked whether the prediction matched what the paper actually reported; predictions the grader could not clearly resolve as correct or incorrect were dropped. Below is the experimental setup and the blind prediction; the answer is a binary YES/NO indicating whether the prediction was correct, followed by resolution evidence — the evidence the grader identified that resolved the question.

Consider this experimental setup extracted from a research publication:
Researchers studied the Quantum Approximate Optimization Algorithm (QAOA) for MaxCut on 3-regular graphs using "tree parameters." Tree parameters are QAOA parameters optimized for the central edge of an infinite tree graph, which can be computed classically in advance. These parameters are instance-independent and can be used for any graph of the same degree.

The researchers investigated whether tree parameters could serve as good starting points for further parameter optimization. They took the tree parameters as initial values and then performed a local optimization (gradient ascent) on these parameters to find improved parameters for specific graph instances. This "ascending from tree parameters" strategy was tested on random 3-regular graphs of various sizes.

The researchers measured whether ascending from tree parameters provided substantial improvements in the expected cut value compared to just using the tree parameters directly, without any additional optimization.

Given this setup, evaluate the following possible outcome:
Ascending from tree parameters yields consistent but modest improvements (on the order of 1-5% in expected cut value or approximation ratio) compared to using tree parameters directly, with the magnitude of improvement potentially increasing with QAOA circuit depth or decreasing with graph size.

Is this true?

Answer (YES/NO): NO